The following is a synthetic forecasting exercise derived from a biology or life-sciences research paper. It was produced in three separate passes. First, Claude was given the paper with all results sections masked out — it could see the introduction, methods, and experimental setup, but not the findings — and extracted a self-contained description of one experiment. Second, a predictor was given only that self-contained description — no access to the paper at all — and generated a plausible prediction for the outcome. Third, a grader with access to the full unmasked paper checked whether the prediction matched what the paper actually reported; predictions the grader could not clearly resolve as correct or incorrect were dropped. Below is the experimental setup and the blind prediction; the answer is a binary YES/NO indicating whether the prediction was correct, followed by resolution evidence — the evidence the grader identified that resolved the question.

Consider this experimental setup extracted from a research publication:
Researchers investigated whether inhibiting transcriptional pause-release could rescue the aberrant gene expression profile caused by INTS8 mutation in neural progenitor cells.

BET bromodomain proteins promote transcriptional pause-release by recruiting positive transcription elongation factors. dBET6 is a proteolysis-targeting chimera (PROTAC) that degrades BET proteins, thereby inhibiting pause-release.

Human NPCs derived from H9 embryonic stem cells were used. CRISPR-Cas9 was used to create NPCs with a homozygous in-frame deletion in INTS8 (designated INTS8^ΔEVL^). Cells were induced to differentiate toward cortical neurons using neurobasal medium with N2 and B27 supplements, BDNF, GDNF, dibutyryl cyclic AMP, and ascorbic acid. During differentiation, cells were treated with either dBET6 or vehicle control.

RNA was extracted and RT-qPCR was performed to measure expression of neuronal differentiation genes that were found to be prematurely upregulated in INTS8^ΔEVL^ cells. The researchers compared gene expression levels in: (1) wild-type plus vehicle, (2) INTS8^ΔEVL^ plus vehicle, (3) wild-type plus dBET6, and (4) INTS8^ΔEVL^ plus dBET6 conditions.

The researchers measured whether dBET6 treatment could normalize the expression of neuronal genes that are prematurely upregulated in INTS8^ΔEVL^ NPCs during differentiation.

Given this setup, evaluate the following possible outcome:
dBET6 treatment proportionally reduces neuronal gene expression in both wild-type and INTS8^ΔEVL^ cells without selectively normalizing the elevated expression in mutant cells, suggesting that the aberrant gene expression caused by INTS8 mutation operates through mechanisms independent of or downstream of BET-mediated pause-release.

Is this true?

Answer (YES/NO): NO